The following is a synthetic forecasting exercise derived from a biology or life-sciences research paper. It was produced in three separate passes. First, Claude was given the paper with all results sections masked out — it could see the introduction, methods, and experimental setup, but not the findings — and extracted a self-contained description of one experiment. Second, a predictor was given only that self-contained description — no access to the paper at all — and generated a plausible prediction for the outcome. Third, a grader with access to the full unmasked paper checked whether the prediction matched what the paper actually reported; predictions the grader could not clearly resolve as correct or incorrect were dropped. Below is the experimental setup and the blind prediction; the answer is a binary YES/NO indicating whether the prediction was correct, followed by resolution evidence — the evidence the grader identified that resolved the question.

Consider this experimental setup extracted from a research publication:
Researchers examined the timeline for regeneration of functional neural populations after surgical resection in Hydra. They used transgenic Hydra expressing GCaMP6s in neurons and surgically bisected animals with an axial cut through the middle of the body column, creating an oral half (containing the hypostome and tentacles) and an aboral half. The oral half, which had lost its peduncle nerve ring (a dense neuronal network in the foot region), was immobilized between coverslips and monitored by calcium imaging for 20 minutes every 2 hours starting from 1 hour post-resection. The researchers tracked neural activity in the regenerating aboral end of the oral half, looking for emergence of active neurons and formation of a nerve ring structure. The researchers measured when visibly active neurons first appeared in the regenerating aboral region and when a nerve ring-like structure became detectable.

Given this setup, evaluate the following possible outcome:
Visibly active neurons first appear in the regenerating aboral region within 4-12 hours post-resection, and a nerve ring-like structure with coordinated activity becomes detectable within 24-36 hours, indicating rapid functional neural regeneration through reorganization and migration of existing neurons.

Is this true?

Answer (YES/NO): NO